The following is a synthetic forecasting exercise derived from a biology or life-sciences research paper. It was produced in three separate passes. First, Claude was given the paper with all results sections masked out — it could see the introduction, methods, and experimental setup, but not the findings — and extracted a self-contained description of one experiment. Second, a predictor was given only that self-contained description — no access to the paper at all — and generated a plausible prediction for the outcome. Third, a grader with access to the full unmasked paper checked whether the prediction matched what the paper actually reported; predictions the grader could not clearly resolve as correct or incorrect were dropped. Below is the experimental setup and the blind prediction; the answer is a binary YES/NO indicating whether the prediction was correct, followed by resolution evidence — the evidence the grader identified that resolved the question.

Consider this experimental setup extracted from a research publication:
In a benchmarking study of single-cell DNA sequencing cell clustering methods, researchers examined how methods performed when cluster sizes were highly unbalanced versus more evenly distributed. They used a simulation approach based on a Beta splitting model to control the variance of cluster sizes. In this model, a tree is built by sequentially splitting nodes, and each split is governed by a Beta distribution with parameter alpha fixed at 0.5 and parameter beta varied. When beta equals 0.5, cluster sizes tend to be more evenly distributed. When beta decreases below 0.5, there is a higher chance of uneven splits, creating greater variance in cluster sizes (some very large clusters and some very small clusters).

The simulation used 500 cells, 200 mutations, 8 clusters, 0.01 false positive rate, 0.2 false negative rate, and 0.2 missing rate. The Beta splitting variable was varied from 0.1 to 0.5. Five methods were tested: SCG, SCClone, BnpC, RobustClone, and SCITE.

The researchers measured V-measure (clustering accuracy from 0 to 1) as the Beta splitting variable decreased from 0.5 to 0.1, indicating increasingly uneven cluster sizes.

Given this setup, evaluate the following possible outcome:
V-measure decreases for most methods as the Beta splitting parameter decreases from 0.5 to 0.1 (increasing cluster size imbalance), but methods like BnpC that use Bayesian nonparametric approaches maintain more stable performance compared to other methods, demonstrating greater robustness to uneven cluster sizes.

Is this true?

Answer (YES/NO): NO